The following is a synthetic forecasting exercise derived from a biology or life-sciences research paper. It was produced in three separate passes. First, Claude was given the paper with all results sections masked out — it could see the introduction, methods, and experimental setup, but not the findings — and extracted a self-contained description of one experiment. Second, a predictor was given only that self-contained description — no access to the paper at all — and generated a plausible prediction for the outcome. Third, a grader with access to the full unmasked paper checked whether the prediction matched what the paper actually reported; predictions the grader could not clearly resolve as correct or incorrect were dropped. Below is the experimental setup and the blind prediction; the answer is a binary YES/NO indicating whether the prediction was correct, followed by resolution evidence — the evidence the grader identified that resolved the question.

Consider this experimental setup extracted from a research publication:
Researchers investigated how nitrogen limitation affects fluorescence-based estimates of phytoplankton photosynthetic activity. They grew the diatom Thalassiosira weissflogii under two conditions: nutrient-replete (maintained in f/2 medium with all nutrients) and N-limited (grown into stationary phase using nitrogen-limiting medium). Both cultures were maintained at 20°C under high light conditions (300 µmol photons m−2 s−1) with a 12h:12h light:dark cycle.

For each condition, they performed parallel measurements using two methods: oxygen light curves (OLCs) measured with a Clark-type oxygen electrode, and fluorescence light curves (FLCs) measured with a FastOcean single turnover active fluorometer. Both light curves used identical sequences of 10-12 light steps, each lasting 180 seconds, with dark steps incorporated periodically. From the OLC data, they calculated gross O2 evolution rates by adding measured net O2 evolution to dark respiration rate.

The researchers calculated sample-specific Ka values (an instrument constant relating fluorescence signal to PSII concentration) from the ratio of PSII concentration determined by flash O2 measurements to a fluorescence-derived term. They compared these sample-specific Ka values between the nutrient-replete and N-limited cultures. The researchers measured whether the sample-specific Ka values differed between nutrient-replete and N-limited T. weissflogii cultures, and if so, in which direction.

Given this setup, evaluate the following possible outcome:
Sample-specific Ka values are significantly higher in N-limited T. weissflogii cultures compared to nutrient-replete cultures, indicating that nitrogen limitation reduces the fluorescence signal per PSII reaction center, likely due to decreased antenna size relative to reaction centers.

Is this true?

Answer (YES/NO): NO